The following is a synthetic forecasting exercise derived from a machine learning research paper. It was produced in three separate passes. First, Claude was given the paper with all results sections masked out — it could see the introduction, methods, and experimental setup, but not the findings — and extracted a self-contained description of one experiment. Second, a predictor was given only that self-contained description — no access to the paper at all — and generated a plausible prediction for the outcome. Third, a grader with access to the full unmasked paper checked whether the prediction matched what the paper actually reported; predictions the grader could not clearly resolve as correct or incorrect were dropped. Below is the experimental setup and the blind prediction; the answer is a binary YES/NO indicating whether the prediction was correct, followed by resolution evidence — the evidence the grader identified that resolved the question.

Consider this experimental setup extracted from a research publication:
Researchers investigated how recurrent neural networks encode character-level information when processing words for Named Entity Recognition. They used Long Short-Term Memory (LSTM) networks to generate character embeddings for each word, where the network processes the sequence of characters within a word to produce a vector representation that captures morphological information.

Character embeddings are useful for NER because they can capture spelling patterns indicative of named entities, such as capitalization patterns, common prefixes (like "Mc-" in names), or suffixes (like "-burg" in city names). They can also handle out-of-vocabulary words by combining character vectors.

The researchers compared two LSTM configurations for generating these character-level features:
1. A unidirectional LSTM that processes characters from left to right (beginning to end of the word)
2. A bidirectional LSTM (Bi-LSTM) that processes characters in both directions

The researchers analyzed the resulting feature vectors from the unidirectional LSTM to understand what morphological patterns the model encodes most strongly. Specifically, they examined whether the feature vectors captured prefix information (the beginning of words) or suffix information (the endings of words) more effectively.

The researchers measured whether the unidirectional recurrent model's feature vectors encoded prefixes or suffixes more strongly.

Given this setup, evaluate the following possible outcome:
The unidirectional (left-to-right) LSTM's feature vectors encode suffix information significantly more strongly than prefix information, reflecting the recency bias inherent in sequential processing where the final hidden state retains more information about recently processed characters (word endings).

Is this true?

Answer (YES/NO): YES